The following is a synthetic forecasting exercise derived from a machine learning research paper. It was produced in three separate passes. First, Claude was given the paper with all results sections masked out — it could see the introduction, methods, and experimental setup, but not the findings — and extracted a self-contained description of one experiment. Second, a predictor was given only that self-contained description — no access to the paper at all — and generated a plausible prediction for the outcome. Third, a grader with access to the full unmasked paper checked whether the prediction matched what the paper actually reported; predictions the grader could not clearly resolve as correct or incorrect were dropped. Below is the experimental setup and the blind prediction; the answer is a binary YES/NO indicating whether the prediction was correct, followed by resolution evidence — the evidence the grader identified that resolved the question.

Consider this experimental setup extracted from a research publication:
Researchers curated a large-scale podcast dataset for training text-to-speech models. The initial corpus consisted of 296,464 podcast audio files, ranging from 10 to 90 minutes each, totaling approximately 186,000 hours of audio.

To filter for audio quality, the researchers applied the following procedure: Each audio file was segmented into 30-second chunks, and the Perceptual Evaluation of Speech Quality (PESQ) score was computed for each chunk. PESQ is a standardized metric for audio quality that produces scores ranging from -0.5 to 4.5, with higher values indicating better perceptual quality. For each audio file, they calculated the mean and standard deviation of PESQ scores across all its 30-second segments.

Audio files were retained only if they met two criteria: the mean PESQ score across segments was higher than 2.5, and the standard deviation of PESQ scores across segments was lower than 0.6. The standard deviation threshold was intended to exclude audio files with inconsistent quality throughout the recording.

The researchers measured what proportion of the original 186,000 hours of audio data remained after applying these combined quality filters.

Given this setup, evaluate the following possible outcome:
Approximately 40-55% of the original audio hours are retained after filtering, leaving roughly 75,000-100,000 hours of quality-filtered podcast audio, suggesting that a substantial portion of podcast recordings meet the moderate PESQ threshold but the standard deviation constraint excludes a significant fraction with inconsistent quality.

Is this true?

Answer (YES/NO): NO